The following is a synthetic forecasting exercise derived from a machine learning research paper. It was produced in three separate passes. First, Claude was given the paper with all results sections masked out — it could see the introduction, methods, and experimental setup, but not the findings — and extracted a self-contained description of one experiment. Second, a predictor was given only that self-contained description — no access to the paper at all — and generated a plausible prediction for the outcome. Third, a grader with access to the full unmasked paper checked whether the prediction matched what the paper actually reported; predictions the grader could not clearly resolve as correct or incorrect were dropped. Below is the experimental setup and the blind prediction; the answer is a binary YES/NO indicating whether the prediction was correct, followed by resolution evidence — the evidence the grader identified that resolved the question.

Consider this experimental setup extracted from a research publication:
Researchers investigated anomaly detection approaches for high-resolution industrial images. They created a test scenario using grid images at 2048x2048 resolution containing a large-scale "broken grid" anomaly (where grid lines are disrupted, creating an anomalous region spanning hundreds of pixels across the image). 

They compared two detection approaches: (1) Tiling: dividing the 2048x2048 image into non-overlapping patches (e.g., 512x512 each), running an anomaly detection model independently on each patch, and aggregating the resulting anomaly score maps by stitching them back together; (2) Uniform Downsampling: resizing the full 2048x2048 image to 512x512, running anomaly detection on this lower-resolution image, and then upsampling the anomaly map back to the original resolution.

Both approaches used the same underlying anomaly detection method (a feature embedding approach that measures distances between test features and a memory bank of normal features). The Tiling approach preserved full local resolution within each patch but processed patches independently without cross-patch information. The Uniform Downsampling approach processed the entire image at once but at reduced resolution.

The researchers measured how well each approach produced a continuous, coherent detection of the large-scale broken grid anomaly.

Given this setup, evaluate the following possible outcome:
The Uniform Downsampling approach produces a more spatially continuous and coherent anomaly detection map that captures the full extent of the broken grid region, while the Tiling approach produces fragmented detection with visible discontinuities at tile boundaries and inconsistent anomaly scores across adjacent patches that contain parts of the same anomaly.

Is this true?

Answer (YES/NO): YES